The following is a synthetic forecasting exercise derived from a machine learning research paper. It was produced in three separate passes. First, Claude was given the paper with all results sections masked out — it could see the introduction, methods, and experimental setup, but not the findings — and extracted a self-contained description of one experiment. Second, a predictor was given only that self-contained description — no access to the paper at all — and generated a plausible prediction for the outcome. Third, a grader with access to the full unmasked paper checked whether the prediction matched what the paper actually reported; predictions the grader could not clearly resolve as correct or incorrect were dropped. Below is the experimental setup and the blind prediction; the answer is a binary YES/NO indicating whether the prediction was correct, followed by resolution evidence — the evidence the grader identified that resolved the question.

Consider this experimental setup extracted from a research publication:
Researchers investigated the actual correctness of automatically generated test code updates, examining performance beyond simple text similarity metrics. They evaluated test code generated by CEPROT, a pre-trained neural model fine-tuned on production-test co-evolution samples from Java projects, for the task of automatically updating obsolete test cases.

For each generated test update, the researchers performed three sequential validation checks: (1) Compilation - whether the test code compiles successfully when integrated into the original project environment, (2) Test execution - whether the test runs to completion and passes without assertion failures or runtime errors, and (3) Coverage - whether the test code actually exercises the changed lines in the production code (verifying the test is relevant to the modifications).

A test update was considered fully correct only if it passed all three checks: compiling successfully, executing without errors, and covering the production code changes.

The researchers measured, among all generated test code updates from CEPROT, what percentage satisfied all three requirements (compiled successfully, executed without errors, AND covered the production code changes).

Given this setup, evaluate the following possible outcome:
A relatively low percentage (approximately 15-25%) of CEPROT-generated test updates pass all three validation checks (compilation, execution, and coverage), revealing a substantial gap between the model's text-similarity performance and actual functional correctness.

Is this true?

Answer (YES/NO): NO